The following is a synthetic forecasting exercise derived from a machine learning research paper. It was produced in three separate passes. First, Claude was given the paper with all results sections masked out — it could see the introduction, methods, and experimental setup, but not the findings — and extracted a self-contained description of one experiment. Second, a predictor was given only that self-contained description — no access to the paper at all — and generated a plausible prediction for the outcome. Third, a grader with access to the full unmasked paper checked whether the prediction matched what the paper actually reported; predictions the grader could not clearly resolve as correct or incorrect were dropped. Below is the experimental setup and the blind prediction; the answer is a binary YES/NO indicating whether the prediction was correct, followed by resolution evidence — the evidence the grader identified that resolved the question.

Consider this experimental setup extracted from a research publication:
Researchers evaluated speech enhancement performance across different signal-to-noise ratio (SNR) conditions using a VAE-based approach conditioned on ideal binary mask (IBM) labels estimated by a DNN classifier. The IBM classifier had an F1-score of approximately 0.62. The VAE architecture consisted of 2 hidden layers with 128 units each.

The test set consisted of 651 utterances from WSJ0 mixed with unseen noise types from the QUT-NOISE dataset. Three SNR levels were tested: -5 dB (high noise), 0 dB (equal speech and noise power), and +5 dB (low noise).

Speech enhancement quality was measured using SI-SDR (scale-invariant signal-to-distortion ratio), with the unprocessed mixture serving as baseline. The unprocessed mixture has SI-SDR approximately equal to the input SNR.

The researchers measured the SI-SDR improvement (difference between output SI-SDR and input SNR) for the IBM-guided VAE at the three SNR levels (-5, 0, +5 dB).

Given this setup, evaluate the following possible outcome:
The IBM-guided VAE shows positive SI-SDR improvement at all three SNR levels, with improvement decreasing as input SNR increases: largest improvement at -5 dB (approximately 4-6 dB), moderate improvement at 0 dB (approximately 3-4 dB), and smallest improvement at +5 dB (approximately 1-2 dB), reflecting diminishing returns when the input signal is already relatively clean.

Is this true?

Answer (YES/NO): NO